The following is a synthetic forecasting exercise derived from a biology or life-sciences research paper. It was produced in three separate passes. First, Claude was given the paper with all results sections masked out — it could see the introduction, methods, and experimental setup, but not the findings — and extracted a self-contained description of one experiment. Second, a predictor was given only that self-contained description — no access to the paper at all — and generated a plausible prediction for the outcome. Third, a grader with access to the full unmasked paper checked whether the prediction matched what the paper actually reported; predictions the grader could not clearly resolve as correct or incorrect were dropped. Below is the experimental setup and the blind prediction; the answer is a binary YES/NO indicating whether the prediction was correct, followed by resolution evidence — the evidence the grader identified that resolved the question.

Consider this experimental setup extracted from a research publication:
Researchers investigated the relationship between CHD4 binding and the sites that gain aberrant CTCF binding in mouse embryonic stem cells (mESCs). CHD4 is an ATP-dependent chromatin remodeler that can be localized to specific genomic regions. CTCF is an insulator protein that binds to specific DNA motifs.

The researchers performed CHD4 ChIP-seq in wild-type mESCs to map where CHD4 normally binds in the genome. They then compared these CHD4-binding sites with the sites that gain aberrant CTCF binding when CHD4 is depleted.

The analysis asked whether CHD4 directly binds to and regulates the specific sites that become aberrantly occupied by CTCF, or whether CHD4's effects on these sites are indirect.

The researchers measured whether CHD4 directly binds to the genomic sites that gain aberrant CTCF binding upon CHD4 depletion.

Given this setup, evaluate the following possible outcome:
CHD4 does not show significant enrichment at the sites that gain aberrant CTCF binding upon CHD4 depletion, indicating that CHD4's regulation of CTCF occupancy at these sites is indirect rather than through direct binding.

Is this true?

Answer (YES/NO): NO